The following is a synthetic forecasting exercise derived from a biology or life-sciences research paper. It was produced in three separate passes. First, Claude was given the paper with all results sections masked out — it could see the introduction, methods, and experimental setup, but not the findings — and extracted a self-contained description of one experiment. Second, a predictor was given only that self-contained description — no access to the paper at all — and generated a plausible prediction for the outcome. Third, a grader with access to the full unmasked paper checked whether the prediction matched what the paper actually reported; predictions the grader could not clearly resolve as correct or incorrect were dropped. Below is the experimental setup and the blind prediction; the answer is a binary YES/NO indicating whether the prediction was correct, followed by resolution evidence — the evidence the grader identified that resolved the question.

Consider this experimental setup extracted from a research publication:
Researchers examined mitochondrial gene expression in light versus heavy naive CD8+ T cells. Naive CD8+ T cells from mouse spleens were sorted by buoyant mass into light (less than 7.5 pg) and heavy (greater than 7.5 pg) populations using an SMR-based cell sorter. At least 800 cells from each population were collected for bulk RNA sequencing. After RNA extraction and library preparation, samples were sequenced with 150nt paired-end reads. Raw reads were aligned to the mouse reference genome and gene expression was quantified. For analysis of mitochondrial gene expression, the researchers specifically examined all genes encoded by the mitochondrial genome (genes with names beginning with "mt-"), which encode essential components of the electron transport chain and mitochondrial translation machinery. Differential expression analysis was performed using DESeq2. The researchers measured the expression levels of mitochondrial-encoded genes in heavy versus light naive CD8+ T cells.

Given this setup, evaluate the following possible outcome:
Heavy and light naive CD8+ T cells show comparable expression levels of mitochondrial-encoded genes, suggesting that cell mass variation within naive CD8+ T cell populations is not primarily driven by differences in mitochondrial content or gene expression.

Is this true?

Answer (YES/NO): NO